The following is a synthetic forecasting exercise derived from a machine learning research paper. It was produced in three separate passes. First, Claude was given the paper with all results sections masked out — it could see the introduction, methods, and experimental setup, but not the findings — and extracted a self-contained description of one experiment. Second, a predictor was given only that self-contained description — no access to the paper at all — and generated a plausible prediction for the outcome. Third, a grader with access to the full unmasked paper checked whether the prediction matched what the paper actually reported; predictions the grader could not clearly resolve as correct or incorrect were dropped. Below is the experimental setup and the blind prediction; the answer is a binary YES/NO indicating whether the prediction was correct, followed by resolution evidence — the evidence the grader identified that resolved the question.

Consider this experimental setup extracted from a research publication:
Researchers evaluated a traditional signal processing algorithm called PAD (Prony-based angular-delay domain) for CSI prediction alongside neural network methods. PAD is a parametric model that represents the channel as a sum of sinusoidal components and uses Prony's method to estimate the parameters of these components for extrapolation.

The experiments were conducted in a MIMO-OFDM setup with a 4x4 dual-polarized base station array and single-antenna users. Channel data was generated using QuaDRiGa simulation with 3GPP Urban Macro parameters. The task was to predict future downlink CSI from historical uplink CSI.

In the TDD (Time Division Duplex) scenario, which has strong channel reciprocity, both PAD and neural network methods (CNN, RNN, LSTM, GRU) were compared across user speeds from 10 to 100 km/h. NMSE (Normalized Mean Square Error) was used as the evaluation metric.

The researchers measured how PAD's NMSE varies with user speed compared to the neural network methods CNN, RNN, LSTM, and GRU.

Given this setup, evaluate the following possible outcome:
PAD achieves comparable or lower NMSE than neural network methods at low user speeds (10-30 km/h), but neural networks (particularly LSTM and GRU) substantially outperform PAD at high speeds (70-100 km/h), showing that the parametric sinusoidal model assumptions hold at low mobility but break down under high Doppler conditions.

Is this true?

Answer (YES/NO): NO